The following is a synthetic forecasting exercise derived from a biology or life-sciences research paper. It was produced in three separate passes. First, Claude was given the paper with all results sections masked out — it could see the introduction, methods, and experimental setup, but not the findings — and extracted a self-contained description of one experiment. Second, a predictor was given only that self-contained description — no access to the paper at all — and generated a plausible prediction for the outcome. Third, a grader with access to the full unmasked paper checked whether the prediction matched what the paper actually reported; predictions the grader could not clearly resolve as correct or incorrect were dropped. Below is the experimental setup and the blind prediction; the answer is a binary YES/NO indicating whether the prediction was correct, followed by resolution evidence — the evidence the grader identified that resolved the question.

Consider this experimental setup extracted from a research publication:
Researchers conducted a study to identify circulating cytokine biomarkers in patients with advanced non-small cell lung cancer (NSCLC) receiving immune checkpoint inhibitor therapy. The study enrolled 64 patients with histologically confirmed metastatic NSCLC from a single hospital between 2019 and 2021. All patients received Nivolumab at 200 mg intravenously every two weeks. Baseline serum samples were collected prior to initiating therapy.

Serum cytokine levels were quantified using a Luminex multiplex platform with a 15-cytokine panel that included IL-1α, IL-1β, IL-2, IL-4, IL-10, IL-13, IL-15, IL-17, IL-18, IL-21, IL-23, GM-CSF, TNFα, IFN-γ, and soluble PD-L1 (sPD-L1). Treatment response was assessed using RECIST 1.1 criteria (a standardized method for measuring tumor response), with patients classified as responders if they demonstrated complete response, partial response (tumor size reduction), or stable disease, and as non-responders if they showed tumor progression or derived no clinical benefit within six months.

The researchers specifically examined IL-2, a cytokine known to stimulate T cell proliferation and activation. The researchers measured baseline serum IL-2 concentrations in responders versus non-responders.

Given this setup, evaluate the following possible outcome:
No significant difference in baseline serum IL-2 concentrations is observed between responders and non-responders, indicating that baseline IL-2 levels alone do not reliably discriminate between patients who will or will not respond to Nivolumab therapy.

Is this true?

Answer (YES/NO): NO